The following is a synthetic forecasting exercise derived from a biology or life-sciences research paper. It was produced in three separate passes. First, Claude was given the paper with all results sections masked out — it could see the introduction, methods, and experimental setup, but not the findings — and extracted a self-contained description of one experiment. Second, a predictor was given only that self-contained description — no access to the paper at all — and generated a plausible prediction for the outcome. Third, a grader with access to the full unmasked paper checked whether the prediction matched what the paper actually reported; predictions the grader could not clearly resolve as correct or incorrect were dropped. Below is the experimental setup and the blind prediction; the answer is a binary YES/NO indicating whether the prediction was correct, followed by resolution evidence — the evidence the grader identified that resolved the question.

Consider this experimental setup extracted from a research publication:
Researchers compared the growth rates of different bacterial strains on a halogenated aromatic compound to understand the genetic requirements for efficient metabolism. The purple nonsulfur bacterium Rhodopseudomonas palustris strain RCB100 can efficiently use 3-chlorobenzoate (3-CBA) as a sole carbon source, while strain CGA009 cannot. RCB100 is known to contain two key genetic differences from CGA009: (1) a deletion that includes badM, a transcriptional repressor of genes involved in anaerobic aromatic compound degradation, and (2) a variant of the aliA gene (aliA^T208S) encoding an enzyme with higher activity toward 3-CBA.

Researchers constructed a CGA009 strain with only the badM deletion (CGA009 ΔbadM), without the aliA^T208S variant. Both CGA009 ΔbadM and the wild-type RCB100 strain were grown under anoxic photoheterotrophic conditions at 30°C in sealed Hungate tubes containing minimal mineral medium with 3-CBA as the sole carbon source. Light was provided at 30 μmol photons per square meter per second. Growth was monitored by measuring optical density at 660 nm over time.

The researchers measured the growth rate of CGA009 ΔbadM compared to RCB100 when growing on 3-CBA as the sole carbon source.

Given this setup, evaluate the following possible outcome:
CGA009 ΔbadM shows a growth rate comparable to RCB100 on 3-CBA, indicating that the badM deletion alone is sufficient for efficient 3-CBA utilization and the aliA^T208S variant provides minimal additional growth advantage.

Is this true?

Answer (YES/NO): NO